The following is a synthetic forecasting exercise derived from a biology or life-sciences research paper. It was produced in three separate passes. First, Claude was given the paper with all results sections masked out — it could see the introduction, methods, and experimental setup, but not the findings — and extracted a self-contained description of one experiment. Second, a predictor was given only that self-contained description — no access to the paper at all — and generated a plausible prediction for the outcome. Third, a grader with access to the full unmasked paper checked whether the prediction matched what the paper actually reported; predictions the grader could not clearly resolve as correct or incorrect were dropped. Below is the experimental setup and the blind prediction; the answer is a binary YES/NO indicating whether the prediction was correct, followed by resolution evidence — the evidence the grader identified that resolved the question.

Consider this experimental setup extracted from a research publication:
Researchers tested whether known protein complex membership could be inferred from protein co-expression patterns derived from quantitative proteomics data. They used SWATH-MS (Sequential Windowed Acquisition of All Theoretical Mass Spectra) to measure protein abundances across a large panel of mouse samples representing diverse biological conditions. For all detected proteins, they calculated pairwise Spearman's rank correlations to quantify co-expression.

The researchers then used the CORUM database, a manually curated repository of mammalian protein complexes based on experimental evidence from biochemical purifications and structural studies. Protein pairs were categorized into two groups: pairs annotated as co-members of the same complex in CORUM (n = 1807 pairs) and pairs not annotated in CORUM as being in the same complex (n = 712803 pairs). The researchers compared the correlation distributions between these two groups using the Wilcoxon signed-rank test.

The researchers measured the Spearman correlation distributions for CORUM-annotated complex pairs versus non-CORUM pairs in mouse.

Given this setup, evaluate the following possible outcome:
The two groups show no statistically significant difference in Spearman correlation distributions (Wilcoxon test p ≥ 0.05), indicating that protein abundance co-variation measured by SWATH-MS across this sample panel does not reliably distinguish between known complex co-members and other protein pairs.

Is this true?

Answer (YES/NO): NO